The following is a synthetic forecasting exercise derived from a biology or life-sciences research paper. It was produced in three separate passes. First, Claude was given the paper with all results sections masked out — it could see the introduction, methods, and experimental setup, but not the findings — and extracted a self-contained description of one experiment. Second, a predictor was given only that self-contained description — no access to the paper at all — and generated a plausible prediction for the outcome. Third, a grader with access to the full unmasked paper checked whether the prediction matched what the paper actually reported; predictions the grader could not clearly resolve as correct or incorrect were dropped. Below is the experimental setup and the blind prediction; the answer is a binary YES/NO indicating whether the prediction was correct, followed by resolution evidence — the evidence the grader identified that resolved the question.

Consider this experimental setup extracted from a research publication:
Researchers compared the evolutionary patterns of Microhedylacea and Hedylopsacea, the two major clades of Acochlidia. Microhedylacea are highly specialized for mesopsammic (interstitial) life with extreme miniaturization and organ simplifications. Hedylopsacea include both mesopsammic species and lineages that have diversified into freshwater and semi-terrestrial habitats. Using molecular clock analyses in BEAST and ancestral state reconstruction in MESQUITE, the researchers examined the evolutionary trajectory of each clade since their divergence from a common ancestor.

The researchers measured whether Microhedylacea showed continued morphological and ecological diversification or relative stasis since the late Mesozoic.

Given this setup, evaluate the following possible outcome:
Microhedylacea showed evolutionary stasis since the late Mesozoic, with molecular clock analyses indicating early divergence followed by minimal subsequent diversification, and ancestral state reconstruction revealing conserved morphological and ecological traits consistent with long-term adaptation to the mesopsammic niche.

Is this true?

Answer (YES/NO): YES